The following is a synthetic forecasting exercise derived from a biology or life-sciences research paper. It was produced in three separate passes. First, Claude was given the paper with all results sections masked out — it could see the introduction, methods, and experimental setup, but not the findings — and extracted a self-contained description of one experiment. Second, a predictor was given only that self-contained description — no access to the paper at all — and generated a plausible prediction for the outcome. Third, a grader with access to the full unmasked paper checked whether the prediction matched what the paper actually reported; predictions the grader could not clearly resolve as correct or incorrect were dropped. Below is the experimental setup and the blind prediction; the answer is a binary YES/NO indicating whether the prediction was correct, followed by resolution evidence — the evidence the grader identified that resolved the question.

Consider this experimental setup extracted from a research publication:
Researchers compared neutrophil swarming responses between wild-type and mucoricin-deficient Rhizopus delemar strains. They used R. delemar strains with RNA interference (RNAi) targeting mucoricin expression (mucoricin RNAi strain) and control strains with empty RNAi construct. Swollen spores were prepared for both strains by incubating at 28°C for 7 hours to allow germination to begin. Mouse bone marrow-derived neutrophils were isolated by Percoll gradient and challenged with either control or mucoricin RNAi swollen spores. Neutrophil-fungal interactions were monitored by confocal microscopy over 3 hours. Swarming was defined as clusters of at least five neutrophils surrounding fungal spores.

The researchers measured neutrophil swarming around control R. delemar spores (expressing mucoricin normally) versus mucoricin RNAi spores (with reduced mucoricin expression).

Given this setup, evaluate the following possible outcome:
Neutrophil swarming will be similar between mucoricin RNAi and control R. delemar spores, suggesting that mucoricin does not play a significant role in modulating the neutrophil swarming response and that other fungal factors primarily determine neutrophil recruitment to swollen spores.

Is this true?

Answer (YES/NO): NO